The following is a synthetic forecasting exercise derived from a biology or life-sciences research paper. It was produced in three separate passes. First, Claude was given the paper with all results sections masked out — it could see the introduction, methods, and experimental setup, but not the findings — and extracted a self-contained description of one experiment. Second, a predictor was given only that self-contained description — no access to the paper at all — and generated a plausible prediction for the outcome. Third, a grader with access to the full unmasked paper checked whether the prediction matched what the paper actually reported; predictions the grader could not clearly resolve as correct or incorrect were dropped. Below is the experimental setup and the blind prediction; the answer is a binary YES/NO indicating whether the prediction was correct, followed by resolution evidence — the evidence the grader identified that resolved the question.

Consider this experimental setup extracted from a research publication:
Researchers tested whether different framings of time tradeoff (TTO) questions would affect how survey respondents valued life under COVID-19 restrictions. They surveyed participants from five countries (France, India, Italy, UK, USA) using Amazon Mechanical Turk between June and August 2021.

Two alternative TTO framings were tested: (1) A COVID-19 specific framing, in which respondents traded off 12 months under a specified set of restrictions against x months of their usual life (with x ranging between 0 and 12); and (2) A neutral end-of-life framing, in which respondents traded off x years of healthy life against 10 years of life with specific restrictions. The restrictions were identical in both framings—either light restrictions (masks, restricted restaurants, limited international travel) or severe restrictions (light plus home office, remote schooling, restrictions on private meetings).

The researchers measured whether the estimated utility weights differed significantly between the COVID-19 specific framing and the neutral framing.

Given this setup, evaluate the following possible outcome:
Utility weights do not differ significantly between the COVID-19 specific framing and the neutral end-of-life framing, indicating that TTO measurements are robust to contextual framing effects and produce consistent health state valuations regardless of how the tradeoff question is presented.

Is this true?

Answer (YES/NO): YES